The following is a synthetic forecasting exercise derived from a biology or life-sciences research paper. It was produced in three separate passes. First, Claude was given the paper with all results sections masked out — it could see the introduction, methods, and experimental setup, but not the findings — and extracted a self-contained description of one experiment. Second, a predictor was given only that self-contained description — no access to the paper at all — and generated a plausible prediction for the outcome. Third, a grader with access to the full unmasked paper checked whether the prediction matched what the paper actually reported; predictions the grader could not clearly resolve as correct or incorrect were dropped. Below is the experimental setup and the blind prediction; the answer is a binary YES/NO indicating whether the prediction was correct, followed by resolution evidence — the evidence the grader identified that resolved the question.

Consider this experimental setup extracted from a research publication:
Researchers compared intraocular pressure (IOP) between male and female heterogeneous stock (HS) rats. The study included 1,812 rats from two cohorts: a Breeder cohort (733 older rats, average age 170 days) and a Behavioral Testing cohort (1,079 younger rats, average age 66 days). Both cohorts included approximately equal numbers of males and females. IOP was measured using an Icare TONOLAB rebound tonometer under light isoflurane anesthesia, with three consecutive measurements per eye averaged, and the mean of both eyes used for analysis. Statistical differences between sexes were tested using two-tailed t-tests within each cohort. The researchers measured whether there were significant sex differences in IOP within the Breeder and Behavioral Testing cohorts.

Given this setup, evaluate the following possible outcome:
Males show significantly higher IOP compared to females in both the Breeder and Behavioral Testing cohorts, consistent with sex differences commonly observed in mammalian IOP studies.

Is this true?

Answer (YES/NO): YES